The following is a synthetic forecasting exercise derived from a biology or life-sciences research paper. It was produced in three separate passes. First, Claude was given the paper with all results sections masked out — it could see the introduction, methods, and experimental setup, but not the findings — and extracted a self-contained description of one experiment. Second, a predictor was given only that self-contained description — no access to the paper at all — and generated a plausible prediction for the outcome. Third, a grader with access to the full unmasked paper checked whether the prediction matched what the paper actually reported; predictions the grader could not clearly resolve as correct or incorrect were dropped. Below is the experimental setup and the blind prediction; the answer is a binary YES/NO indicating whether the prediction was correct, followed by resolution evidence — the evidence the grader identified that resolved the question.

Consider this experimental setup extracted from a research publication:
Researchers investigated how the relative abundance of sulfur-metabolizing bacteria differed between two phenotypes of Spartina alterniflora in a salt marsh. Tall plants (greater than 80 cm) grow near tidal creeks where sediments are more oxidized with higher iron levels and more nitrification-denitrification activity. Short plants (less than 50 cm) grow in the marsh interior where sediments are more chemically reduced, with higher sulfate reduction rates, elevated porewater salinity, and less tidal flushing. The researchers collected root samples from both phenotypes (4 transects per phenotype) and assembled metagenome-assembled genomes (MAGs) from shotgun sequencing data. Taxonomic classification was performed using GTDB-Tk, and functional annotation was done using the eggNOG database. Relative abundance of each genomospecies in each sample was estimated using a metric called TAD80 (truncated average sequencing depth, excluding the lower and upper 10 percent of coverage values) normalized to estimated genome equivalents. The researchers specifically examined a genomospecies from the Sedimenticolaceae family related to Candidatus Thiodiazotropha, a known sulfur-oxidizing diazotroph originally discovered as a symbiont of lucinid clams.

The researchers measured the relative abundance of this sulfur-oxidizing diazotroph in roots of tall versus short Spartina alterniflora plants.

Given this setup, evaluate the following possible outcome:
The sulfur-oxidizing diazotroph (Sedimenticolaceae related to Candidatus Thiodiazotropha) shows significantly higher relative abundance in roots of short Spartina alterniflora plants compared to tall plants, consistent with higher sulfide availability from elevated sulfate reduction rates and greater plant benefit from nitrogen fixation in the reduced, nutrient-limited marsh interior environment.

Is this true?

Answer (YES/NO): YES